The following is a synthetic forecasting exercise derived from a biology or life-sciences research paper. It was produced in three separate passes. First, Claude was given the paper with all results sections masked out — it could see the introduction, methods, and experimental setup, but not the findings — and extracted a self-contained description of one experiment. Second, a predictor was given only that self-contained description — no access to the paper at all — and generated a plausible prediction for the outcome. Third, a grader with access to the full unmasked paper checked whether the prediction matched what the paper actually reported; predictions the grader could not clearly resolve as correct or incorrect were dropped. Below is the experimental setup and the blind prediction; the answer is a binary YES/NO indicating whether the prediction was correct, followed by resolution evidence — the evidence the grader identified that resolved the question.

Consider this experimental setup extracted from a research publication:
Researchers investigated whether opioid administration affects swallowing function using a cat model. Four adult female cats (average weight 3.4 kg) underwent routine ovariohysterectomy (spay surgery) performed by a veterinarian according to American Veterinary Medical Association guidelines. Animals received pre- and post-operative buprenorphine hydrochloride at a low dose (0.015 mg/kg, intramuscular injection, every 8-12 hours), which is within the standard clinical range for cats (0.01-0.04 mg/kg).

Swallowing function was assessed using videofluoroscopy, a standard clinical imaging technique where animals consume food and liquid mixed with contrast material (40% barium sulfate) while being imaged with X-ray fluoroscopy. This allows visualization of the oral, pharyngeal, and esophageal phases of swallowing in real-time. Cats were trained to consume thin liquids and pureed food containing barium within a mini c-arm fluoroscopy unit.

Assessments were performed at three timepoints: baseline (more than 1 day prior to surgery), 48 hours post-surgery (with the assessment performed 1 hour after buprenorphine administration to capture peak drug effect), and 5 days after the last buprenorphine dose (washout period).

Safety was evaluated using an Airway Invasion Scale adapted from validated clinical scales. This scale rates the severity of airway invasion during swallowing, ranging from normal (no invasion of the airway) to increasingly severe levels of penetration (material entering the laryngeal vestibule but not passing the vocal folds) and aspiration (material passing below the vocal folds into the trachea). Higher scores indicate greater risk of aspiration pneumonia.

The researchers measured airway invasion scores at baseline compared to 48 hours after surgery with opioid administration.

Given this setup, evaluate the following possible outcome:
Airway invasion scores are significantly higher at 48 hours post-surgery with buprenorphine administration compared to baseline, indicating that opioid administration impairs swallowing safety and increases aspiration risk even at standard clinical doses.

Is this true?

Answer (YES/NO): YES